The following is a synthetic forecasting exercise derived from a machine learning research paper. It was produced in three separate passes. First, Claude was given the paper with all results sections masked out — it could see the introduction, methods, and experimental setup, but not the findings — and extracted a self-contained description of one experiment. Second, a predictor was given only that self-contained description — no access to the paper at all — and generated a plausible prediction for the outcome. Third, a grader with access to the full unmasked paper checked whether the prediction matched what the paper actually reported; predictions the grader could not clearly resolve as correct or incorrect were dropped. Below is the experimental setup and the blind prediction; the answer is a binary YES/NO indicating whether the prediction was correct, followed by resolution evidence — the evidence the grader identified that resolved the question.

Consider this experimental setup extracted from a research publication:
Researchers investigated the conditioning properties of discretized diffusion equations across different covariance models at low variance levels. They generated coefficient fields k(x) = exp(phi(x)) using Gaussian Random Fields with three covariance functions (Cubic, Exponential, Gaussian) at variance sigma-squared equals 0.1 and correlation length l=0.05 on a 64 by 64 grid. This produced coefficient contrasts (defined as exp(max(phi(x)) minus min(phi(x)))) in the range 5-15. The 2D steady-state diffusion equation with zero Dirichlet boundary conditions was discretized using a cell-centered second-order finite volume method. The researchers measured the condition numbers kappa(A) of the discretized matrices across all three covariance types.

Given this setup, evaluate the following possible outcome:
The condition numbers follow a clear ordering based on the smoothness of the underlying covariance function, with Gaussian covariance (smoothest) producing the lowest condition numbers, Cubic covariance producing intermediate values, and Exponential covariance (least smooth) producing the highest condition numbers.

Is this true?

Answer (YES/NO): NO